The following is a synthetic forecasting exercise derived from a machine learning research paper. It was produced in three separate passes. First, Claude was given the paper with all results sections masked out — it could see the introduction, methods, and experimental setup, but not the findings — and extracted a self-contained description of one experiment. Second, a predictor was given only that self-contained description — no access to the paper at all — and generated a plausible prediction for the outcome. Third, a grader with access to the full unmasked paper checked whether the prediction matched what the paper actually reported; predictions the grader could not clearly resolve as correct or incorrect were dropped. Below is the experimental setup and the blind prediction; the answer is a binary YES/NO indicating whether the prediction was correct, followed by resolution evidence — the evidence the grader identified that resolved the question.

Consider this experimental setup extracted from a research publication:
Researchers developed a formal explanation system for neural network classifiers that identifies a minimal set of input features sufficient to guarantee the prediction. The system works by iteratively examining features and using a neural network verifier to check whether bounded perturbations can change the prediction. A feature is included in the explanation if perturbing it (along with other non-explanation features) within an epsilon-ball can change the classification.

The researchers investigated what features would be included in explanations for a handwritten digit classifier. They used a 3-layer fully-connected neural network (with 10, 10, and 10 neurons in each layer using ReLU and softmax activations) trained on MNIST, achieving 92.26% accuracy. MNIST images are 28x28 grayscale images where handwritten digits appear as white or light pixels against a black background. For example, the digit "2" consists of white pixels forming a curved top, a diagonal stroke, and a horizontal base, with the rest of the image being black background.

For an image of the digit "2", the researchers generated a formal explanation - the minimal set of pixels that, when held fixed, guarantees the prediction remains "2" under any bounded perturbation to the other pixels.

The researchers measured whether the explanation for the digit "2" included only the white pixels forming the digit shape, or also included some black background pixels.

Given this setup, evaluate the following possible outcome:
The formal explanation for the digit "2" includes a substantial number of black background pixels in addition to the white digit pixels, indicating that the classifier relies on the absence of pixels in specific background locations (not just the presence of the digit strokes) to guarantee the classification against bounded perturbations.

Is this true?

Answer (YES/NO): YES